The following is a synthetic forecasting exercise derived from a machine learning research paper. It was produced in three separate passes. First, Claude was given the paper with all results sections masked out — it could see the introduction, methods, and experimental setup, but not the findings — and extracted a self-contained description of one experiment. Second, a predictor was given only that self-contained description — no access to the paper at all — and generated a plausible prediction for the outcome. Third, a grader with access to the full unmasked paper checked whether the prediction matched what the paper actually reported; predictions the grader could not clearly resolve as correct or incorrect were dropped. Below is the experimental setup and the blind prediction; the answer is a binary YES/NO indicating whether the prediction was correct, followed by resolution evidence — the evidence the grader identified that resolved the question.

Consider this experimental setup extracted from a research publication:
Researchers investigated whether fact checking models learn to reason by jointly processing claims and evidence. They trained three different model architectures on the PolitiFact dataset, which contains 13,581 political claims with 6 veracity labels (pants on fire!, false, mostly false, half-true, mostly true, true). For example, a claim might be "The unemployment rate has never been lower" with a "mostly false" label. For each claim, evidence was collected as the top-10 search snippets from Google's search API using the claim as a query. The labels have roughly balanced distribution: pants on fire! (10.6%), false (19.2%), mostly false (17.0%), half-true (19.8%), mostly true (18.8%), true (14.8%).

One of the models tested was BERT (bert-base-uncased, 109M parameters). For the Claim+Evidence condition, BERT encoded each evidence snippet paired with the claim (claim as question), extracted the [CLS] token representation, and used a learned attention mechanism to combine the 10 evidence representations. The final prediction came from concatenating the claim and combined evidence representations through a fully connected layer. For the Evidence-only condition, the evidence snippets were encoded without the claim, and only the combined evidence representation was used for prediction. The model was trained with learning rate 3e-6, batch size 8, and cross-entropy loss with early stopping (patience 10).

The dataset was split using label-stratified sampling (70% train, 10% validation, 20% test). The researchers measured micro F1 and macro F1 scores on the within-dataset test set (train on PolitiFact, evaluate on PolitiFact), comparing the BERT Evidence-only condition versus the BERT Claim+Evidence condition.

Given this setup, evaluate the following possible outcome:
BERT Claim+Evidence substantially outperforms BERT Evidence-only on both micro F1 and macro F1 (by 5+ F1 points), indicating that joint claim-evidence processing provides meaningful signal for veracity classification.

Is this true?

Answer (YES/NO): NO